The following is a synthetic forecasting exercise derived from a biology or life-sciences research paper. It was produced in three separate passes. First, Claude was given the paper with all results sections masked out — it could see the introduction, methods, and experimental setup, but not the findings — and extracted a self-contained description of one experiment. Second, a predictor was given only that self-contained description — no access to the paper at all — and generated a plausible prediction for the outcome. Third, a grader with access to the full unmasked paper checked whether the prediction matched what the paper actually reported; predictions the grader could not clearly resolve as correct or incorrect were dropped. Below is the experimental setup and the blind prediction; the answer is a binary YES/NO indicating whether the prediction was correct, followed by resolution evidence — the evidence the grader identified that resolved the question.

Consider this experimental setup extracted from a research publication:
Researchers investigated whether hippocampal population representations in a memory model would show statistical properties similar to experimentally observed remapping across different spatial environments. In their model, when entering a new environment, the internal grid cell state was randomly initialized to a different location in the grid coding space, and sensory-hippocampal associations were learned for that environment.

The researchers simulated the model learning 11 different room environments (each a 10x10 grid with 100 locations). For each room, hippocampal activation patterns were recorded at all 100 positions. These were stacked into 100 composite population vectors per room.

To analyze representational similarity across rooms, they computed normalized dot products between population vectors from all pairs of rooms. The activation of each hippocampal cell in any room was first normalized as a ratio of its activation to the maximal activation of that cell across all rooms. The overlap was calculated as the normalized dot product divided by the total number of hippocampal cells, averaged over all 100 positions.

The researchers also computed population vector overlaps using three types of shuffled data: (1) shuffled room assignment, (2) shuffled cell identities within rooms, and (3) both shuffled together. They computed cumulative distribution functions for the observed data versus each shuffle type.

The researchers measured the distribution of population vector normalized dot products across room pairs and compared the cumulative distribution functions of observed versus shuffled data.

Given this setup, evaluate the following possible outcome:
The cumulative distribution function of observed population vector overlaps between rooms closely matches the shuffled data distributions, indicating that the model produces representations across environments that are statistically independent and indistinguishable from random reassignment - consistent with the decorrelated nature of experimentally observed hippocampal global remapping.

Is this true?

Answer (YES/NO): YES